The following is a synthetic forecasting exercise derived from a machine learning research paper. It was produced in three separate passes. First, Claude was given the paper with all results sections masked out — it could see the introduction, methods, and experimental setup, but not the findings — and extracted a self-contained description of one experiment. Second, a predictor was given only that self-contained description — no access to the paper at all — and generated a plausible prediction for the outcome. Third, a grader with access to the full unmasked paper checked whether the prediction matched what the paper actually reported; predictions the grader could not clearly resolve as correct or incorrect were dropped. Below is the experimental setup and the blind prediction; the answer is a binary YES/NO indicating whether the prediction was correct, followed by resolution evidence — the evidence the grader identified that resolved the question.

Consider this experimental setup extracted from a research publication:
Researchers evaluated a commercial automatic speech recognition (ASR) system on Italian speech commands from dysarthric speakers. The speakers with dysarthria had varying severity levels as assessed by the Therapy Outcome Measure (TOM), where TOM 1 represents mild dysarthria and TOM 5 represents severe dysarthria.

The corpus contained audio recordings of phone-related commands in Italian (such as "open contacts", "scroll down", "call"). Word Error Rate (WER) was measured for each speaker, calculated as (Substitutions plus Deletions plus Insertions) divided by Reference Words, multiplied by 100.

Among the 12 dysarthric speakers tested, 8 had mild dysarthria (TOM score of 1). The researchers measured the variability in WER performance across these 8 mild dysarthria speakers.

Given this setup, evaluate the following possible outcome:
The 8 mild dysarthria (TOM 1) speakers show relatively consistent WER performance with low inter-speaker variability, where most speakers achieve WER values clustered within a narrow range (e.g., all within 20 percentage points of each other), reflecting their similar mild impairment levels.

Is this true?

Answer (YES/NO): NO